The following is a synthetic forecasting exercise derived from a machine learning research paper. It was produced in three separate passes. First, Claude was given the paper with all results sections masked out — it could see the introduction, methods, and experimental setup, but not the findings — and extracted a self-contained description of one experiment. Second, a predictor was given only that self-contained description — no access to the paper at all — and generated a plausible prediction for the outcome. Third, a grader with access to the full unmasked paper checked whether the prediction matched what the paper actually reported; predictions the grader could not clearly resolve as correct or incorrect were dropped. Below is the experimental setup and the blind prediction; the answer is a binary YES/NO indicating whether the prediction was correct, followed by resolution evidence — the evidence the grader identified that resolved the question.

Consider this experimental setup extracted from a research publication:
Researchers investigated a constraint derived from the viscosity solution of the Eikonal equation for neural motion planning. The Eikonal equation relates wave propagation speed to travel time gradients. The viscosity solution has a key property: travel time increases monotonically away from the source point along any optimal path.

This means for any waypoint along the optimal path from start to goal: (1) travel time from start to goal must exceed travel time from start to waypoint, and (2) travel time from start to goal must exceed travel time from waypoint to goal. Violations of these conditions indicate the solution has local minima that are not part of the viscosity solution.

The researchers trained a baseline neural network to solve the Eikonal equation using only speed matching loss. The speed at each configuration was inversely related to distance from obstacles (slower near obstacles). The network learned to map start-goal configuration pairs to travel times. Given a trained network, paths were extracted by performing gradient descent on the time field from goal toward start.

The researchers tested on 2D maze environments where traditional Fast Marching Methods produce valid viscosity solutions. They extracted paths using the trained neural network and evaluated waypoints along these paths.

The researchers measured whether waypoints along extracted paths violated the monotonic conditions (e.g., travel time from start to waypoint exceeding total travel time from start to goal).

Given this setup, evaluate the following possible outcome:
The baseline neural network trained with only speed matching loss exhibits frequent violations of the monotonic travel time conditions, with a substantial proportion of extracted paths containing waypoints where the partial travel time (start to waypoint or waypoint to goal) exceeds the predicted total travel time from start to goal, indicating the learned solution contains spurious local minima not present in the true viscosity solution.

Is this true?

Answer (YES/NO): YES